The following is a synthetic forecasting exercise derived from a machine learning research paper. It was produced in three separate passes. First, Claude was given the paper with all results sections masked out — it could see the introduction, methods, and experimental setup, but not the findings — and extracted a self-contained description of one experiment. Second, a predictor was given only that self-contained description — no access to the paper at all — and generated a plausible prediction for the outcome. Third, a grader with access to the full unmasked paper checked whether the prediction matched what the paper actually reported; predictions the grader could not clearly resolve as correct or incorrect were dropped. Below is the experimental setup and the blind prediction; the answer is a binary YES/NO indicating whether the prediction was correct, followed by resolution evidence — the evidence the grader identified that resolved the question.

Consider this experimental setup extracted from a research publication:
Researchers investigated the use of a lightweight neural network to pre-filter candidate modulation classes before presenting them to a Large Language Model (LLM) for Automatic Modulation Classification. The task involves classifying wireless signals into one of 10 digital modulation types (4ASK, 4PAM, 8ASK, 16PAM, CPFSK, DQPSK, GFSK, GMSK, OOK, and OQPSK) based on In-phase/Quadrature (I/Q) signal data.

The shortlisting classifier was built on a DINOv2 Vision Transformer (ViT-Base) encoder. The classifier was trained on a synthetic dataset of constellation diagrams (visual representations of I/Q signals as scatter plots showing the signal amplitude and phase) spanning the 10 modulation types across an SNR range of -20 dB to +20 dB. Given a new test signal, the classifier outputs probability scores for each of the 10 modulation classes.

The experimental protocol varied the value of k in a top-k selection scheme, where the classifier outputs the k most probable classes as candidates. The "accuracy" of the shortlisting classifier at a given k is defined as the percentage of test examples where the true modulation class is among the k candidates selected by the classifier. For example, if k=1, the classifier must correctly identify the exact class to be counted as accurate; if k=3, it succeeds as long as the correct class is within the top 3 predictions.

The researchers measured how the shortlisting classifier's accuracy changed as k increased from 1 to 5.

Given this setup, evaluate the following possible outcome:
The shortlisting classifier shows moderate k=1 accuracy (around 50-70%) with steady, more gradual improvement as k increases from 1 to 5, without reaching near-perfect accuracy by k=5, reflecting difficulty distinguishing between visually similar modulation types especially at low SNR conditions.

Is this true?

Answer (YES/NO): NO